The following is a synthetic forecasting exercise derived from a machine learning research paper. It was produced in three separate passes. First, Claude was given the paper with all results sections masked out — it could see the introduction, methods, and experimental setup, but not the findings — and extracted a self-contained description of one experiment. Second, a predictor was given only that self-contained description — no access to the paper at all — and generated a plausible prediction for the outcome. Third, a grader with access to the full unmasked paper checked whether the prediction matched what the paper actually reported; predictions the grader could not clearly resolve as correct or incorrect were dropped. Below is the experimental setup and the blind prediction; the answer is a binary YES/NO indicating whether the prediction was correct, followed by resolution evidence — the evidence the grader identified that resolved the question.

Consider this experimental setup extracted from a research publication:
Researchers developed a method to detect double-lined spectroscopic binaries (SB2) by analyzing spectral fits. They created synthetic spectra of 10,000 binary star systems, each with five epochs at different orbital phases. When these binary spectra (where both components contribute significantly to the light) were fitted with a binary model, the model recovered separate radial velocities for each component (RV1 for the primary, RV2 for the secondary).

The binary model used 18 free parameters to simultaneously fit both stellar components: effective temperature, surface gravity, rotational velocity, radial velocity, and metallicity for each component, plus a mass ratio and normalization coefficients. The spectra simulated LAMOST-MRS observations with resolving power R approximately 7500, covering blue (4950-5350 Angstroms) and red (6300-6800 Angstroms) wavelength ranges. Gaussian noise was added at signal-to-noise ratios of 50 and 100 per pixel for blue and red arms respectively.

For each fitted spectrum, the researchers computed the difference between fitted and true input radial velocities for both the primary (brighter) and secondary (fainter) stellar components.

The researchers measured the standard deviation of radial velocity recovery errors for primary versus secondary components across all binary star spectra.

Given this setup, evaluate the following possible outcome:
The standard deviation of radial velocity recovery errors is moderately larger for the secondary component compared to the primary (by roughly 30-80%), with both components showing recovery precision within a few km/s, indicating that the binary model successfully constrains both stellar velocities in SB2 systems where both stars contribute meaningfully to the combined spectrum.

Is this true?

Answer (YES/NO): NO